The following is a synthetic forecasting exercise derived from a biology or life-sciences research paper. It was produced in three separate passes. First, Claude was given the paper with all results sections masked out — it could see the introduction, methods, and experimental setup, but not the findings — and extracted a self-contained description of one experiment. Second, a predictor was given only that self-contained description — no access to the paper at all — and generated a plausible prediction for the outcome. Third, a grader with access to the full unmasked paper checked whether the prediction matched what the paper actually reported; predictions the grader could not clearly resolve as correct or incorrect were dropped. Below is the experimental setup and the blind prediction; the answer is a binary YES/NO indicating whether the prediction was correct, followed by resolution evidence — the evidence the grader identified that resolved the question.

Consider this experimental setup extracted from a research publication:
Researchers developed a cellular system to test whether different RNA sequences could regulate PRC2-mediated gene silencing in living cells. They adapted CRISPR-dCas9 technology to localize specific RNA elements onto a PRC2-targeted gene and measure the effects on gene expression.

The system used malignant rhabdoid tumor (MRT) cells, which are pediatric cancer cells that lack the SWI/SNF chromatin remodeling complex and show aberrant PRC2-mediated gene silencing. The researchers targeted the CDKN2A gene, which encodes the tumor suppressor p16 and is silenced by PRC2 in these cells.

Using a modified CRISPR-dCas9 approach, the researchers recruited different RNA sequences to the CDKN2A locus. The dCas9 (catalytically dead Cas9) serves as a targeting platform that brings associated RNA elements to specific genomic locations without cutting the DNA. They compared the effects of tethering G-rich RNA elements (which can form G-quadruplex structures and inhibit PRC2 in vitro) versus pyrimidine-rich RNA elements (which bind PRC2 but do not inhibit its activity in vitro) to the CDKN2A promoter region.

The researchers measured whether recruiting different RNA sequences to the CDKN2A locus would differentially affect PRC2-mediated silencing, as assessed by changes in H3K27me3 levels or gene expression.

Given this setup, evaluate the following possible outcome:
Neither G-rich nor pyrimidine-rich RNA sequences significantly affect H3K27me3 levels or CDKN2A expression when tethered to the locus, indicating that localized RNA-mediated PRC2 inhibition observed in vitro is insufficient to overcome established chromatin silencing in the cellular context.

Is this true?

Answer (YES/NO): NO